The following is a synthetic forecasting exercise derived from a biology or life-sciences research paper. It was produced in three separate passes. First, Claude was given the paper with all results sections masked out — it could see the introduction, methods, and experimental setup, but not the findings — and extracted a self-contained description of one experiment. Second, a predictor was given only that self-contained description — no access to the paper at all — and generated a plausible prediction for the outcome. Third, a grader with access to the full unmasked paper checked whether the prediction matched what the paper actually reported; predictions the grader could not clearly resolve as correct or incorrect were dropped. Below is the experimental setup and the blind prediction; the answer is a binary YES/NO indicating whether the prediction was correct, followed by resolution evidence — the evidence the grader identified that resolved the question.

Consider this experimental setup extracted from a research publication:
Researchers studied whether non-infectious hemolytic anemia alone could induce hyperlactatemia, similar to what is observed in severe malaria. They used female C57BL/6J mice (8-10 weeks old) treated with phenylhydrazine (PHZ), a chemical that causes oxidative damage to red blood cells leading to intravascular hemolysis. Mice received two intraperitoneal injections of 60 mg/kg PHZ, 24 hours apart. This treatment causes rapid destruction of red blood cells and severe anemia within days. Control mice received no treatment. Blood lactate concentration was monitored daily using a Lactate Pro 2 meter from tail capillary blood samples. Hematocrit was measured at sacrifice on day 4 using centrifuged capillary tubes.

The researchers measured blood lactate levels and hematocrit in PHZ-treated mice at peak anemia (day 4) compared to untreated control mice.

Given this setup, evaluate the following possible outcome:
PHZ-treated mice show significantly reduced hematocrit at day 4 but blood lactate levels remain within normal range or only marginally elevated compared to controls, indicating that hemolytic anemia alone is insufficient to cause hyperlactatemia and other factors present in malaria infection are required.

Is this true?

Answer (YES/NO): NO